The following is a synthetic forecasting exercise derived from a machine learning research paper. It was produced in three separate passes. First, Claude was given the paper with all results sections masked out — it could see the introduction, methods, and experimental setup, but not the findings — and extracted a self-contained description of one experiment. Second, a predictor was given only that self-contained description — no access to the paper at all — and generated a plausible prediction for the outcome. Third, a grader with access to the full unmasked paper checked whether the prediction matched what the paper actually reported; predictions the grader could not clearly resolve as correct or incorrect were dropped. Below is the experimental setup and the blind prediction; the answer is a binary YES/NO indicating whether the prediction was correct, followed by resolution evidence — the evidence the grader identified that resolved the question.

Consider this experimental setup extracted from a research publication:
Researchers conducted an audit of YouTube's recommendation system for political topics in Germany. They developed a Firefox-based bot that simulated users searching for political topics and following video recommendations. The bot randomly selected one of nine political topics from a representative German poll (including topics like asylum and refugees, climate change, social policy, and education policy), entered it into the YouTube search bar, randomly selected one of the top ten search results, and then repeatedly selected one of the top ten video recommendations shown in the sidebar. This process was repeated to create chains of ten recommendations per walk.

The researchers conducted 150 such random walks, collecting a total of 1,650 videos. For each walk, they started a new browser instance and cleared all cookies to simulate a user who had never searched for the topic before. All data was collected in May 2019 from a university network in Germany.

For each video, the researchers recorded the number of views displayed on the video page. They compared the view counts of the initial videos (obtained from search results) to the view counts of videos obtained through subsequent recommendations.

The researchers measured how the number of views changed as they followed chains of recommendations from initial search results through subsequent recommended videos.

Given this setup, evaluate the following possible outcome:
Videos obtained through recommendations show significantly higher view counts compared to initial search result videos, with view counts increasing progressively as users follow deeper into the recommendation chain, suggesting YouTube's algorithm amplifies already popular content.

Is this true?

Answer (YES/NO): YES